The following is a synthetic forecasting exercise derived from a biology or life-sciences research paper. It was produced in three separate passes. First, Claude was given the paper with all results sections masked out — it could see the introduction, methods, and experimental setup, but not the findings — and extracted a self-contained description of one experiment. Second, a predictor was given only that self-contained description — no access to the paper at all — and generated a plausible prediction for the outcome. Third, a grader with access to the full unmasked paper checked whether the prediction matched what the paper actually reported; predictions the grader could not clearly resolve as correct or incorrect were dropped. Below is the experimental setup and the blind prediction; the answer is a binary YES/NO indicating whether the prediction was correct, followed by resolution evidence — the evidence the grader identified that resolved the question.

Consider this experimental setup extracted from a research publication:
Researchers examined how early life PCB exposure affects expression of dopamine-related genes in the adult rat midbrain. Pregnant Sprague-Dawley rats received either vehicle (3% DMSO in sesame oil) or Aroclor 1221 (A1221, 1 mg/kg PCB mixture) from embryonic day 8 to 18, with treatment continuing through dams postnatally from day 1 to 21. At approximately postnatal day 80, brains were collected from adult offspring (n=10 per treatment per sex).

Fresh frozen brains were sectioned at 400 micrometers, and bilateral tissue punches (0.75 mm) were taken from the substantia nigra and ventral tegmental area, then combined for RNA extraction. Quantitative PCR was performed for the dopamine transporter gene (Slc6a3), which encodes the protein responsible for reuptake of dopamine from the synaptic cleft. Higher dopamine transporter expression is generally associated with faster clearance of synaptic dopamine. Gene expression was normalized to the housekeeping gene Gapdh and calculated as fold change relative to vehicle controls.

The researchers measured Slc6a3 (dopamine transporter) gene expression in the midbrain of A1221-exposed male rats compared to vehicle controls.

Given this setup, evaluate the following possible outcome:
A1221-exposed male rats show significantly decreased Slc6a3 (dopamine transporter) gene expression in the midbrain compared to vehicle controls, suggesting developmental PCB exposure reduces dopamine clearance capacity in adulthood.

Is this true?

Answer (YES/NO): NO